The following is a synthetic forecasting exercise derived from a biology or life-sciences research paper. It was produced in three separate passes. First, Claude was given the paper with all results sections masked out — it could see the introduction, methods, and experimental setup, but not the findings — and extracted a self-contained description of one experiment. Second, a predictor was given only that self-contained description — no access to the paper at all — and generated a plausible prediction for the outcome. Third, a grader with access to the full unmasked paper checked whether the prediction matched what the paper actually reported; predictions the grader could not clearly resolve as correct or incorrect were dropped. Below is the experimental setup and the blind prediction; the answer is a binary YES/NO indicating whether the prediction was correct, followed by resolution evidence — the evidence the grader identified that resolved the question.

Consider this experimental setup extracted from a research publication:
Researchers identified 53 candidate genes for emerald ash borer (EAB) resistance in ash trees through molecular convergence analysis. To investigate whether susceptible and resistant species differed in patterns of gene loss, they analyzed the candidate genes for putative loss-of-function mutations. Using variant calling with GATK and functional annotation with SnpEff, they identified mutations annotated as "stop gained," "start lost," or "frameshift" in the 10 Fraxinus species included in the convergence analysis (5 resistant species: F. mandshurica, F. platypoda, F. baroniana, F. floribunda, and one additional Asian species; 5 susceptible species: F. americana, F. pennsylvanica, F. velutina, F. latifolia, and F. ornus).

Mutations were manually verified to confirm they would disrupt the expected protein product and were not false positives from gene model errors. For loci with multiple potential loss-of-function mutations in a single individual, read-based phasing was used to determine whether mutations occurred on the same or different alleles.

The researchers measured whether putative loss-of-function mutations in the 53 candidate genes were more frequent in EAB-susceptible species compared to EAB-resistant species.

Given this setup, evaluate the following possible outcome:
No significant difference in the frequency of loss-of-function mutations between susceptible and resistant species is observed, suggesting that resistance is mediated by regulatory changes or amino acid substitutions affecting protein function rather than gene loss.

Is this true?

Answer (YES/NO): NO